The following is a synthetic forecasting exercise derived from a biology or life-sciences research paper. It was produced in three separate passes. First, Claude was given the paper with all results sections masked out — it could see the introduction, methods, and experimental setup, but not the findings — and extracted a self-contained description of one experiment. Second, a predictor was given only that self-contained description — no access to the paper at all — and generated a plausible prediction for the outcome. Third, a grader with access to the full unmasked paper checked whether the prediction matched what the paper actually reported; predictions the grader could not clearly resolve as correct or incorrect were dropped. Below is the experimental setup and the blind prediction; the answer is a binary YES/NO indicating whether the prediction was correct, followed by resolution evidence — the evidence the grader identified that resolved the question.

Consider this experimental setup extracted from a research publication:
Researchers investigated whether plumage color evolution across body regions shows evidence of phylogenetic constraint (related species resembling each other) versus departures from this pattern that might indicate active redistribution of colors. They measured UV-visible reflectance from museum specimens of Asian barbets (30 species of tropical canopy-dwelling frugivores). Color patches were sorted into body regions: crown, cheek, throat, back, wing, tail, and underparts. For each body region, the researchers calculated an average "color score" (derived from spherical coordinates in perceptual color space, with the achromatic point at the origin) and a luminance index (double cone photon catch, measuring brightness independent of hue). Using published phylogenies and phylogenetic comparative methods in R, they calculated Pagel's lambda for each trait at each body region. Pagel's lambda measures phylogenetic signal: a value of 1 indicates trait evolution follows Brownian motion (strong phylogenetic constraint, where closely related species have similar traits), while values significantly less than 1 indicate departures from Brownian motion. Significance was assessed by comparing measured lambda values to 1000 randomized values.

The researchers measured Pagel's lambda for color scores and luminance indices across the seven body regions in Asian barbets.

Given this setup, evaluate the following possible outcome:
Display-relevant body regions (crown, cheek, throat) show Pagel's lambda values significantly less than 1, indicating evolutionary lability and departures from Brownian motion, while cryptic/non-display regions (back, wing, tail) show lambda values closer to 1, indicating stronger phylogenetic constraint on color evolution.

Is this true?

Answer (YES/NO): NO